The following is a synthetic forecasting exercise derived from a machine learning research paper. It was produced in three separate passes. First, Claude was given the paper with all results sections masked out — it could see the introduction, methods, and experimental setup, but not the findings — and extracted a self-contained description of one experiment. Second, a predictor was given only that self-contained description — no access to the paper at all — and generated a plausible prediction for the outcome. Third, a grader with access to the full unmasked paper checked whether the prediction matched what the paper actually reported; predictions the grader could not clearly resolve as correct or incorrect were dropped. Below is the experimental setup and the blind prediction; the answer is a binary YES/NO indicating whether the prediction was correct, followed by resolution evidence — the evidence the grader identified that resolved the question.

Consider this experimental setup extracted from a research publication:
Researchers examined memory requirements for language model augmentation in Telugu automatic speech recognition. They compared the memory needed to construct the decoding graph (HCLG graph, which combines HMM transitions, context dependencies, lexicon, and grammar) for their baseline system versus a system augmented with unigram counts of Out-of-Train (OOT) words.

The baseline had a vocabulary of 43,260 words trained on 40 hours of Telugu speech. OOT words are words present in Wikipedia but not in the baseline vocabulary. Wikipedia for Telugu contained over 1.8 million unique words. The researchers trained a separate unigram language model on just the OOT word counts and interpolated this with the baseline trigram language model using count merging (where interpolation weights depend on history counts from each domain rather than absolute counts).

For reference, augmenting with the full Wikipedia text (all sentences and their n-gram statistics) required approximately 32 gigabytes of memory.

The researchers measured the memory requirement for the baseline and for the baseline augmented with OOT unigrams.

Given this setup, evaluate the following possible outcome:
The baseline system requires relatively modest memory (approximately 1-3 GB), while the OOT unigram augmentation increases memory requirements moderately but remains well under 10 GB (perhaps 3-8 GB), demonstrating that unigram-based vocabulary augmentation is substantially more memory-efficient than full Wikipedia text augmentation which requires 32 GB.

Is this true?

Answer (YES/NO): YES